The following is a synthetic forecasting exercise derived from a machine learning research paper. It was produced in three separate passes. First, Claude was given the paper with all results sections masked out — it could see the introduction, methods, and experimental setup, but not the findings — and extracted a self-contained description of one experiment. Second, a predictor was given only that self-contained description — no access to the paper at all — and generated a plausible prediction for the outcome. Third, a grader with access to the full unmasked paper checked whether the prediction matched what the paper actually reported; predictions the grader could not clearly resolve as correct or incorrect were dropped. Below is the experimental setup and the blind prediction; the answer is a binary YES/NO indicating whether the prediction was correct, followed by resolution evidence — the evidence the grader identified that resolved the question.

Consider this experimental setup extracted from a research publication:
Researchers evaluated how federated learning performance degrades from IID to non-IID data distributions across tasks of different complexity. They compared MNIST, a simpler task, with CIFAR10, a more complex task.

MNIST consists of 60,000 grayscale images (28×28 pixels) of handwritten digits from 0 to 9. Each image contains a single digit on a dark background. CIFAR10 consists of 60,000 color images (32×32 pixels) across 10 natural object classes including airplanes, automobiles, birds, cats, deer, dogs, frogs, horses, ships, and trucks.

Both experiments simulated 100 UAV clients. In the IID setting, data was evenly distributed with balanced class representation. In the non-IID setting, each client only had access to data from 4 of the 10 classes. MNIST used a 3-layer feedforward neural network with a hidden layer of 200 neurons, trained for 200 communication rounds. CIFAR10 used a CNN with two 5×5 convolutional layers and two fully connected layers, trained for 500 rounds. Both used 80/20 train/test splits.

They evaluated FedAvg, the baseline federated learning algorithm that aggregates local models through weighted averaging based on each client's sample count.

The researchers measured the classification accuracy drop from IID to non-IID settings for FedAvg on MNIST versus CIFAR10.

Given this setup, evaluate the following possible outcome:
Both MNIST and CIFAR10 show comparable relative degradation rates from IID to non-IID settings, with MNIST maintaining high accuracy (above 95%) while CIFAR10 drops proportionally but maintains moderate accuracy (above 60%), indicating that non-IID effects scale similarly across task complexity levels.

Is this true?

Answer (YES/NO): NO